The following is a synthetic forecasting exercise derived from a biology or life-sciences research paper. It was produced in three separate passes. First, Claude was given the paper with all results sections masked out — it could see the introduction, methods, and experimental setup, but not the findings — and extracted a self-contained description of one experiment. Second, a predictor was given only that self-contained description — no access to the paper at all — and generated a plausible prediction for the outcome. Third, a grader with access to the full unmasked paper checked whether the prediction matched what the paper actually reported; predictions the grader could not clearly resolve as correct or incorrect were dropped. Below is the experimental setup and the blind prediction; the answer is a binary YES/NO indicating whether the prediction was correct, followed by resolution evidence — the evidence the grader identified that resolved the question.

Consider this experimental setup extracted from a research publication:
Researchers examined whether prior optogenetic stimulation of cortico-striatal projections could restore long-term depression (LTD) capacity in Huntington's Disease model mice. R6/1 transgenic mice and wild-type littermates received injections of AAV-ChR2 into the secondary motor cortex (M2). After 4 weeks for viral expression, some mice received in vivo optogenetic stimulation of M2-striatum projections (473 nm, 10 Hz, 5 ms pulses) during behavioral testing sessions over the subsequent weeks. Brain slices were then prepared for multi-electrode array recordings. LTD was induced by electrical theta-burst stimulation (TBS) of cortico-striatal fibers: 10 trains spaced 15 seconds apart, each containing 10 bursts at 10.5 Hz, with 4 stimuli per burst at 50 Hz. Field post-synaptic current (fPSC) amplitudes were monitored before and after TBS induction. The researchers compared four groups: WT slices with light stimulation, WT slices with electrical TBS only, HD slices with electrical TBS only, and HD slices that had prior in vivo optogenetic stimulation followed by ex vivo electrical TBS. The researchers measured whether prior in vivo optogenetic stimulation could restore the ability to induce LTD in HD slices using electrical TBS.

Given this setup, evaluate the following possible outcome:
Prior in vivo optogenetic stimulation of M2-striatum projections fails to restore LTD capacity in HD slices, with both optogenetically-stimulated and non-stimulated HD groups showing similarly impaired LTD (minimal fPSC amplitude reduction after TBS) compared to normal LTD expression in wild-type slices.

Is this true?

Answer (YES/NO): NO